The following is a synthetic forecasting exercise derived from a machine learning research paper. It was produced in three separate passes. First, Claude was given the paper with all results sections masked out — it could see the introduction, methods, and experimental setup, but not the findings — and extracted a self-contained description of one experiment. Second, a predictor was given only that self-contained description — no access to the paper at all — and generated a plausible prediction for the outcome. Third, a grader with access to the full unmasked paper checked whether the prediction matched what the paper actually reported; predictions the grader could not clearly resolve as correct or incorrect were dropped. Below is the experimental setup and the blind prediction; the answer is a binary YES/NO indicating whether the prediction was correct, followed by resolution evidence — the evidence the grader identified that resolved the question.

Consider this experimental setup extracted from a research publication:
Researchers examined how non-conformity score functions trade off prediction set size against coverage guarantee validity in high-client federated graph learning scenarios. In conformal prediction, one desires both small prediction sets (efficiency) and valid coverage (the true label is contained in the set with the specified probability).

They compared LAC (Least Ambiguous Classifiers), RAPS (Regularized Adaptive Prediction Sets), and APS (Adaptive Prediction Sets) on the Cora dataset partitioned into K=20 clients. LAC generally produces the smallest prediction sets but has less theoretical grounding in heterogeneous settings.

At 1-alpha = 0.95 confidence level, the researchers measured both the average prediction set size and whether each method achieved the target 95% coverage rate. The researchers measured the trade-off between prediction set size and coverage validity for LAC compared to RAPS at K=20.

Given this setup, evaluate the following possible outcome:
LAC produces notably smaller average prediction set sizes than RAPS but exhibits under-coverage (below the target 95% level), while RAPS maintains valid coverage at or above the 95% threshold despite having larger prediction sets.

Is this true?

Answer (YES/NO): NO